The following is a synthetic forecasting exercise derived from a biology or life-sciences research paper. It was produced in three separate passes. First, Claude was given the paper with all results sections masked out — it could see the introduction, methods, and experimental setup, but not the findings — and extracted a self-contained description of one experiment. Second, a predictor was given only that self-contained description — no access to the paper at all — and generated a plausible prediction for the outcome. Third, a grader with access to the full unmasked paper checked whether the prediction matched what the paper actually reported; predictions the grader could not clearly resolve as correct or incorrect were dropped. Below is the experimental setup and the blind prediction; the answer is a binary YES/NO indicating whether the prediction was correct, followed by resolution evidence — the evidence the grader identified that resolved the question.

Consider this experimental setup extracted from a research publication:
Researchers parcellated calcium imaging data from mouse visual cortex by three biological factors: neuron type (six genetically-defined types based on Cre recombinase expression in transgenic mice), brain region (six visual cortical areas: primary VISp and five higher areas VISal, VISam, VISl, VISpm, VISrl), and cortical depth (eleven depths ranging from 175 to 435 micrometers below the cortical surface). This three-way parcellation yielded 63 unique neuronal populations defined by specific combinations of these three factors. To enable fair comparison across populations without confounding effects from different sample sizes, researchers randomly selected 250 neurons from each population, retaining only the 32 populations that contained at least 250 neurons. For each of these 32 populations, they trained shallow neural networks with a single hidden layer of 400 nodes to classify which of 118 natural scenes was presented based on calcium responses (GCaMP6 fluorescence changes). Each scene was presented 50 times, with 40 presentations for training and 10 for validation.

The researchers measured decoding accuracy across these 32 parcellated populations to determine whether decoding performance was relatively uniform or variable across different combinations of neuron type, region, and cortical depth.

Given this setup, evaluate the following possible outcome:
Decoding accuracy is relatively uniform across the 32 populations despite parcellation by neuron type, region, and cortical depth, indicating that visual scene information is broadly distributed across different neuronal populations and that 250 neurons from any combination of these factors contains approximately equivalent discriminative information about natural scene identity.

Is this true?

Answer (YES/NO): NO